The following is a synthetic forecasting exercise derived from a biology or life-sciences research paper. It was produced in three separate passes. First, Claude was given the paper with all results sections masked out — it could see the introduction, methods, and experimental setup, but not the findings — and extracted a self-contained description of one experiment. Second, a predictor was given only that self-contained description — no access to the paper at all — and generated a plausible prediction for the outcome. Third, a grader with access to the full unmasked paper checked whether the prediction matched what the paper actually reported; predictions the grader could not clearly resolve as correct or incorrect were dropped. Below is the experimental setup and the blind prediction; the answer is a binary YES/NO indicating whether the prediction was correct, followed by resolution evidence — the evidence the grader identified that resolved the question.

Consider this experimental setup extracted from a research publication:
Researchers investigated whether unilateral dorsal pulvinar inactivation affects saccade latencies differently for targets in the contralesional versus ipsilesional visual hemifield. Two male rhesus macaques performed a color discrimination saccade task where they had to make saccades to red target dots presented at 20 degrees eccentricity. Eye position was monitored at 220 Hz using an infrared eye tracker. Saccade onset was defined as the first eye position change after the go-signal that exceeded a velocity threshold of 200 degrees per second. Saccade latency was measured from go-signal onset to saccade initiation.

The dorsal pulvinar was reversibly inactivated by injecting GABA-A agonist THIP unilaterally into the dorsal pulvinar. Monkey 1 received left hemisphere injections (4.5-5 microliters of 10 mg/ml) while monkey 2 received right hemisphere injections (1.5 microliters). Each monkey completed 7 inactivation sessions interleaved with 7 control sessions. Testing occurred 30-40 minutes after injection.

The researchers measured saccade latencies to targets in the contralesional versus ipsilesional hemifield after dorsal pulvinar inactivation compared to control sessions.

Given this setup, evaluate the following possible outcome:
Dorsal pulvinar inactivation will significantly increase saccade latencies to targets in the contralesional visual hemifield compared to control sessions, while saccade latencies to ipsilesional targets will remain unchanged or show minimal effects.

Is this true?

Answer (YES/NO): YES